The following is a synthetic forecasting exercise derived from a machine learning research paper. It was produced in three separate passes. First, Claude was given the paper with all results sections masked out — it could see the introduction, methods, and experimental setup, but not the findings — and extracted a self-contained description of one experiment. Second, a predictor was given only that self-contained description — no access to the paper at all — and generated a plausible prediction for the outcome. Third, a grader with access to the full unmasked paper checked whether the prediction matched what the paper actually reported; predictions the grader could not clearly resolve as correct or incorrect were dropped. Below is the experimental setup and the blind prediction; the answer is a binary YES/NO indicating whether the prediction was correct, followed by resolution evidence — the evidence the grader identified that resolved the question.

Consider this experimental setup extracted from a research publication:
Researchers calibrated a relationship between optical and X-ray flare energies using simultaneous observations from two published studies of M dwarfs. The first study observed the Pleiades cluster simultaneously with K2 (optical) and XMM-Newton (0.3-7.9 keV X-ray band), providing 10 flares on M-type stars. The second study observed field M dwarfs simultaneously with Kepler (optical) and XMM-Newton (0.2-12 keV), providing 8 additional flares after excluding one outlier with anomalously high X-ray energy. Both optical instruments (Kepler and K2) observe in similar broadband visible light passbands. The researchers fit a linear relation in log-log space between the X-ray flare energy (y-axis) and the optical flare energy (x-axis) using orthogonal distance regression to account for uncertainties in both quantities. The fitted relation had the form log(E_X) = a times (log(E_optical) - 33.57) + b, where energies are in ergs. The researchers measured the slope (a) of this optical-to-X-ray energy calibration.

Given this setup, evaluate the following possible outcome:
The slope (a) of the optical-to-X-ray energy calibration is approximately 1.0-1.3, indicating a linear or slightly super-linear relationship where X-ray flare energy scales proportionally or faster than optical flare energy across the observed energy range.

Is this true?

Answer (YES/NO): NO